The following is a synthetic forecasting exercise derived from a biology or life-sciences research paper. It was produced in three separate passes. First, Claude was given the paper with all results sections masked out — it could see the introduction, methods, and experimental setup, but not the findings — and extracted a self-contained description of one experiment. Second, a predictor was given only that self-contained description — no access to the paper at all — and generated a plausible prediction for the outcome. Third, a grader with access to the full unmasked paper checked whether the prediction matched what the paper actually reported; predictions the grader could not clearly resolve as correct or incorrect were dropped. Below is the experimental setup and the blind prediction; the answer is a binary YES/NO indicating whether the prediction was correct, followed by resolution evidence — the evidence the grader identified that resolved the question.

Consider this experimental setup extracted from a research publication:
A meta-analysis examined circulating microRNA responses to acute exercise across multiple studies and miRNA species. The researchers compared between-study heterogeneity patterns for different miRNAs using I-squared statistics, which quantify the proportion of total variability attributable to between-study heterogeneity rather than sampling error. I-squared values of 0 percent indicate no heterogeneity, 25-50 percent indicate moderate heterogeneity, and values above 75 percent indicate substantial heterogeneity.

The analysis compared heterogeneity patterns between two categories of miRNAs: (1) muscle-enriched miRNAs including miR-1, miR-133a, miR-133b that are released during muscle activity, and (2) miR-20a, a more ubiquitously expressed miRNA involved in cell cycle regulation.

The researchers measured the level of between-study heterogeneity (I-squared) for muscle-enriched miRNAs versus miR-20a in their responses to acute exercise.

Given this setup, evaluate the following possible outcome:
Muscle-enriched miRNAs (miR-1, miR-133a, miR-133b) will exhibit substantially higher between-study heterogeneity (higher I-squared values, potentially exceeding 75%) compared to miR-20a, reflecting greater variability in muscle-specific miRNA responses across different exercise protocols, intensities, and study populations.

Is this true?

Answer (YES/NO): YES